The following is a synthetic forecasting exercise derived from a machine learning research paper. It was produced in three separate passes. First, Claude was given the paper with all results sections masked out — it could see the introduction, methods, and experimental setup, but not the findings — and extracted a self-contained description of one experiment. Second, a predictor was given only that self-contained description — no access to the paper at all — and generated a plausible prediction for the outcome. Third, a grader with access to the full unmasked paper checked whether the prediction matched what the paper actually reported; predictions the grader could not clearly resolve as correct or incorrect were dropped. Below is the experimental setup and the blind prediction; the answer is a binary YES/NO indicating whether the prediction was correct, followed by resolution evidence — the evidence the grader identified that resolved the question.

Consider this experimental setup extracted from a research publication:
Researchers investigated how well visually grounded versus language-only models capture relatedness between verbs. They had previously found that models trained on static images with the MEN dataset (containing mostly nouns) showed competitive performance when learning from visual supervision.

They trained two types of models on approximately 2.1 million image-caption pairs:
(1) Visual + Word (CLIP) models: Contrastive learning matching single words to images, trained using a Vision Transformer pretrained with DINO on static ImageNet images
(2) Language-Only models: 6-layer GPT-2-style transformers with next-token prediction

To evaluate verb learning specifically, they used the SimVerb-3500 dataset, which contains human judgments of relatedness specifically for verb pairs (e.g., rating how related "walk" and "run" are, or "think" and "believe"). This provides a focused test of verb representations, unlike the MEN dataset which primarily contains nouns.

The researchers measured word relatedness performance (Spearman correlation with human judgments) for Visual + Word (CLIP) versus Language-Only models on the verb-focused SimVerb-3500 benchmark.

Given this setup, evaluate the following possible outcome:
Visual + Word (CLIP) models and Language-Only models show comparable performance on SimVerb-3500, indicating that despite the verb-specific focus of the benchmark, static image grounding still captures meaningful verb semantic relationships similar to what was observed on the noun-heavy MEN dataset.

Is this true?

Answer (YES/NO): NO